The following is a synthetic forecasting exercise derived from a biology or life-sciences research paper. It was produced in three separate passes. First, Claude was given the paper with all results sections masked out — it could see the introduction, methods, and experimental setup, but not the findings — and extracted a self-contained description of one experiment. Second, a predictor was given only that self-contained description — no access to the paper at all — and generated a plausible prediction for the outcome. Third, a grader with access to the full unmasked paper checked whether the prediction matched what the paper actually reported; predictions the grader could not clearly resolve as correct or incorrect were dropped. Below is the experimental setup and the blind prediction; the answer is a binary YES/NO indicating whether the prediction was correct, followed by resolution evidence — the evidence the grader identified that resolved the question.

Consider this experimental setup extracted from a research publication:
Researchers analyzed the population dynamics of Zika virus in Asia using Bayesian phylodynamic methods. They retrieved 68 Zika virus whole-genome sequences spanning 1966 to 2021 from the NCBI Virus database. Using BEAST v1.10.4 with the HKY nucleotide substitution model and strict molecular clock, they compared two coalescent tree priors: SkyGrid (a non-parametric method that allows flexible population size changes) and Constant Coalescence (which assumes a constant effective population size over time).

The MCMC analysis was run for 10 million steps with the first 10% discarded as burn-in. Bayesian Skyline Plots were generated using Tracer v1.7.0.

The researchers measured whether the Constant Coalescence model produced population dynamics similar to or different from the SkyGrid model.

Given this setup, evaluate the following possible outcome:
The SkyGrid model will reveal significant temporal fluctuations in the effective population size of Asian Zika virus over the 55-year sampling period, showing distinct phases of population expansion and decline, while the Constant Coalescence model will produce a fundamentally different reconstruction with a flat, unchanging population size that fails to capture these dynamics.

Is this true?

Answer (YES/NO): NO